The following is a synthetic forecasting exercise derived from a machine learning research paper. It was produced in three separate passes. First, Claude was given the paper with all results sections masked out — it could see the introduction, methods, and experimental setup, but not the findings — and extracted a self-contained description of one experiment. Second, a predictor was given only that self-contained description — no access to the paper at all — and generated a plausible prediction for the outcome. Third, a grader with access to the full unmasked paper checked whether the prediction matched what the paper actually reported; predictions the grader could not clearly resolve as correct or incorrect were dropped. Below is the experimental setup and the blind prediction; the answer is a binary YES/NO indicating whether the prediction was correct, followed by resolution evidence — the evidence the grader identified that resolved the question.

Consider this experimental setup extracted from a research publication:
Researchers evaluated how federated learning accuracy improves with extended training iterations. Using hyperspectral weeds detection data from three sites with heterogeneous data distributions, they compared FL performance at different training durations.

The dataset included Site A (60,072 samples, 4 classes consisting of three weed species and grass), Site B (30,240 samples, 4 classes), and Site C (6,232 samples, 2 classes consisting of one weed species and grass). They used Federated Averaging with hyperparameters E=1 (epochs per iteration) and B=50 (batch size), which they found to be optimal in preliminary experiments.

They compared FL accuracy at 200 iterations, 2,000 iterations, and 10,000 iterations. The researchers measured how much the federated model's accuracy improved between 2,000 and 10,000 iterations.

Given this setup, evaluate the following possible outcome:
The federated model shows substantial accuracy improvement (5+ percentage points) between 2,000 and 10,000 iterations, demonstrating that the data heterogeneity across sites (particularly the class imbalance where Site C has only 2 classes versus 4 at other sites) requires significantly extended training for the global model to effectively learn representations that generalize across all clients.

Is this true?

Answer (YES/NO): NO